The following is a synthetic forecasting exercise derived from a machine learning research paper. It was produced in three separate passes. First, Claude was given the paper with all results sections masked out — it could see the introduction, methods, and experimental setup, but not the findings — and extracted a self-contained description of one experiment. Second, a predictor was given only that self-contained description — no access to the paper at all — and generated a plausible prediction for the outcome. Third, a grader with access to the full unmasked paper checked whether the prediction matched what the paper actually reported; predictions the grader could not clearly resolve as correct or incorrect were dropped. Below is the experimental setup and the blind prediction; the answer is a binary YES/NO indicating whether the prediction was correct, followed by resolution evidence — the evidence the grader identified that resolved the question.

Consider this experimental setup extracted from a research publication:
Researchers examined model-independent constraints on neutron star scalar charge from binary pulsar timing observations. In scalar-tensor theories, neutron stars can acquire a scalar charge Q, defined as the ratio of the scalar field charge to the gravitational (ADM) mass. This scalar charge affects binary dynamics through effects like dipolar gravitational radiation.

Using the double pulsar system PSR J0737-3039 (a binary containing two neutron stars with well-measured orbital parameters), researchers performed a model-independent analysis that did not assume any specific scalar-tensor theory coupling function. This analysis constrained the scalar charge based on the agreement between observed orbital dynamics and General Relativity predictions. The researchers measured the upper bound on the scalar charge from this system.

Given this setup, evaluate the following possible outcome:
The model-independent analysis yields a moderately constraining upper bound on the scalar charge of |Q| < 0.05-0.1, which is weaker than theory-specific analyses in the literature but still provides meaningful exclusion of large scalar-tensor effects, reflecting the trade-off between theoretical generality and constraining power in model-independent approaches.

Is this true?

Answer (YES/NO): NO